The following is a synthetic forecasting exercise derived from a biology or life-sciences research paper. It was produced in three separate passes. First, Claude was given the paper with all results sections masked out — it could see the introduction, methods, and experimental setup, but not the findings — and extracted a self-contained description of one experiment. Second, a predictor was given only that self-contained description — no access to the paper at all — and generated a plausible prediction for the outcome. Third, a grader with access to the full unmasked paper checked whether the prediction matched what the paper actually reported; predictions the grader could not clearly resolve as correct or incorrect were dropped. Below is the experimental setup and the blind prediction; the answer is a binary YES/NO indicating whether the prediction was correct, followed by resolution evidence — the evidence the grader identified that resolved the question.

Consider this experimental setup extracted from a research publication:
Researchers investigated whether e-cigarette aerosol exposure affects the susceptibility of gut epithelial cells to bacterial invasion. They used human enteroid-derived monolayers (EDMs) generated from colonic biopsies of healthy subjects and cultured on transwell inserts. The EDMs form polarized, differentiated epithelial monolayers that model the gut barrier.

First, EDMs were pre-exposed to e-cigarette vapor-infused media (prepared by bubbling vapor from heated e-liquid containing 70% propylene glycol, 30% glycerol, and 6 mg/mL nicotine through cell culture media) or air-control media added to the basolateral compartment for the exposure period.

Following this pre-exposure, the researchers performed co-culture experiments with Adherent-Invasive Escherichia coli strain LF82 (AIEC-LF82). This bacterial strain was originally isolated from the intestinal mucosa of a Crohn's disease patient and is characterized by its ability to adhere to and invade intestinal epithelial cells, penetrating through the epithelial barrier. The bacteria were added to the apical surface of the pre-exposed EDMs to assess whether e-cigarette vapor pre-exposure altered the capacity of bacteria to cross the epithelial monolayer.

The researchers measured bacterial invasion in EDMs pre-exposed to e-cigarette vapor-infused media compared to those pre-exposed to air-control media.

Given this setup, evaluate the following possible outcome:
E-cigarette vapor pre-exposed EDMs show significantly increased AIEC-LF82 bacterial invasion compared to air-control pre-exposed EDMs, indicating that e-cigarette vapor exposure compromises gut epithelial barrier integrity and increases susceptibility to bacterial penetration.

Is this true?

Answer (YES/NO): YES